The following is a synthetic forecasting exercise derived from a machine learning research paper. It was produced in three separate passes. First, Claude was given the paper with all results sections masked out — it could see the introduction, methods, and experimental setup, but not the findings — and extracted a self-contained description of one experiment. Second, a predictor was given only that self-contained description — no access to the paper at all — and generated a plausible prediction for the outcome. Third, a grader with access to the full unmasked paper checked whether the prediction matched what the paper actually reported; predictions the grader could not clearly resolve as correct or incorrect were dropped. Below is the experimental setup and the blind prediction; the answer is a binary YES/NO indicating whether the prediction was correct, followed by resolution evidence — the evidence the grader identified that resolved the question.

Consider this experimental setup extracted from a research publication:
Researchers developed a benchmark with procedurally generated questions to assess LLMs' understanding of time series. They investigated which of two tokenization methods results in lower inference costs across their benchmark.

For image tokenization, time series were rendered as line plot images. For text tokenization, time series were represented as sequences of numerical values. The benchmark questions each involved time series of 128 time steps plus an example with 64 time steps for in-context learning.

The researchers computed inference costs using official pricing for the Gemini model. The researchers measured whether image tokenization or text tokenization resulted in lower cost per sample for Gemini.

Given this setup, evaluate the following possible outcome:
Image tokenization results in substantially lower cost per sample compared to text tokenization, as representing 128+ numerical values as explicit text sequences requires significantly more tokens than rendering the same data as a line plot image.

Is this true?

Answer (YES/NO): NO